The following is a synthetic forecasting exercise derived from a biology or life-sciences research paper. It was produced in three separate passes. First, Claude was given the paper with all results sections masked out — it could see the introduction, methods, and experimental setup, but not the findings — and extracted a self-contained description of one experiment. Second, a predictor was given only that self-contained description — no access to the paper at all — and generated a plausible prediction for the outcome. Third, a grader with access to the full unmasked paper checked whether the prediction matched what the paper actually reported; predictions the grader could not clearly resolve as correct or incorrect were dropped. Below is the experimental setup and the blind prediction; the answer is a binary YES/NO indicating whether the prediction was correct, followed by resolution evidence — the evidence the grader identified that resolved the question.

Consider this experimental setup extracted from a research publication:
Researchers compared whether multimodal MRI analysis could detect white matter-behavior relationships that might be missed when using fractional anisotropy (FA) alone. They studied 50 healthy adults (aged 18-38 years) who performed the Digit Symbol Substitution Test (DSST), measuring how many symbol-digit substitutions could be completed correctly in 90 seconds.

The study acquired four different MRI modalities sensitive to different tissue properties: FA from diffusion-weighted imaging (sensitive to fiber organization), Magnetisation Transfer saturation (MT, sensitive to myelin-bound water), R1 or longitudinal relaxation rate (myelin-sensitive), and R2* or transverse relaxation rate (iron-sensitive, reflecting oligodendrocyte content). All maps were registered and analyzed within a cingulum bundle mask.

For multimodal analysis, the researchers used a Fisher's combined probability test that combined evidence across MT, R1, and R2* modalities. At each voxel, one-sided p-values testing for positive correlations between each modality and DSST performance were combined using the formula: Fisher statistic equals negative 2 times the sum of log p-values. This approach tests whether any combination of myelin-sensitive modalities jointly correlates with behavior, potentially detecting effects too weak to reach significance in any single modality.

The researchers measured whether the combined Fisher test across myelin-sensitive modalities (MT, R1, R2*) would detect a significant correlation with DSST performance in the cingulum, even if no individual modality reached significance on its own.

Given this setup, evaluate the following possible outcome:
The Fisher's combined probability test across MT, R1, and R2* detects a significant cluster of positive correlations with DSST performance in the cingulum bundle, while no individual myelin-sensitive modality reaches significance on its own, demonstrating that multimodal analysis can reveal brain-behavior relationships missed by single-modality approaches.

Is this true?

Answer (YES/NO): NO